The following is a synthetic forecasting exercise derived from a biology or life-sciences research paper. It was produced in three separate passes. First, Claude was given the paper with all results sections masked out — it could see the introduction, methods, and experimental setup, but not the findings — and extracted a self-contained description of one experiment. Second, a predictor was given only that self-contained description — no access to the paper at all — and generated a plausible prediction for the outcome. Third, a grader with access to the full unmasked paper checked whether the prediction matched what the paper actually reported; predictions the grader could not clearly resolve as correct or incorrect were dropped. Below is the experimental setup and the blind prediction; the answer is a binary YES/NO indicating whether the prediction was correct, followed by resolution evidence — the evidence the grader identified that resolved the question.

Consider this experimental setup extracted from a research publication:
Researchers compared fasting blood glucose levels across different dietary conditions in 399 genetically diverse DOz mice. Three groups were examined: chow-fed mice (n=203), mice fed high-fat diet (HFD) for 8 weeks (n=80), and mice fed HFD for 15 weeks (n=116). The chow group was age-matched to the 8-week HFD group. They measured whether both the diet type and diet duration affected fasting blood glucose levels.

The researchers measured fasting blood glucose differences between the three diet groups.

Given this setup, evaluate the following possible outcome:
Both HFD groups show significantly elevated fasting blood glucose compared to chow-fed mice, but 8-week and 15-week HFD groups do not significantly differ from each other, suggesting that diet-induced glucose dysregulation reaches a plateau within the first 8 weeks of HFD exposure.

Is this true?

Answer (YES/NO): YES